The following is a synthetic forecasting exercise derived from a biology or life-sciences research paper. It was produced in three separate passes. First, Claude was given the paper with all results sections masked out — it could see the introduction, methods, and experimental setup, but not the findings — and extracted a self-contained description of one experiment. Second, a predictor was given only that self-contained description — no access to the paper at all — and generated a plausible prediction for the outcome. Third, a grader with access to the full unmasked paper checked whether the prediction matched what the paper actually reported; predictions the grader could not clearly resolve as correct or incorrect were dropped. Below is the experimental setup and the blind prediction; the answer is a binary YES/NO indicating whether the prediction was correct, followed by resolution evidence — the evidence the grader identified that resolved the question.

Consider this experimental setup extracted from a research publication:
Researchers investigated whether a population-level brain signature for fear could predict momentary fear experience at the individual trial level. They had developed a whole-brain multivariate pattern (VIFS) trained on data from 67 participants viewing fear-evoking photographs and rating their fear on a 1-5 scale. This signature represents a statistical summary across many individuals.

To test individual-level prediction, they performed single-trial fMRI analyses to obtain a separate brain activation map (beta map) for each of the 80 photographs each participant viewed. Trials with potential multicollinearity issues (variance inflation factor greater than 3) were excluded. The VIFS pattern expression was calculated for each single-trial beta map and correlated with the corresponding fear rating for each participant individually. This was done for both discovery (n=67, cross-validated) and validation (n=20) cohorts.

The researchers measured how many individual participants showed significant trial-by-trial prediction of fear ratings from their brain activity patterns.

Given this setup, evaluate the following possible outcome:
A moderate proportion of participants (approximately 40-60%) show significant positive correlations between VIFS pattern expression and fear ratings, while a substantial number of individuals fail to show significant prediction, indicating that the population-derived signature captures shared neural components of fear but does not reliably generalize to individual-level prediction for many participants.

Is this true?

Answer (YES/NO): NO